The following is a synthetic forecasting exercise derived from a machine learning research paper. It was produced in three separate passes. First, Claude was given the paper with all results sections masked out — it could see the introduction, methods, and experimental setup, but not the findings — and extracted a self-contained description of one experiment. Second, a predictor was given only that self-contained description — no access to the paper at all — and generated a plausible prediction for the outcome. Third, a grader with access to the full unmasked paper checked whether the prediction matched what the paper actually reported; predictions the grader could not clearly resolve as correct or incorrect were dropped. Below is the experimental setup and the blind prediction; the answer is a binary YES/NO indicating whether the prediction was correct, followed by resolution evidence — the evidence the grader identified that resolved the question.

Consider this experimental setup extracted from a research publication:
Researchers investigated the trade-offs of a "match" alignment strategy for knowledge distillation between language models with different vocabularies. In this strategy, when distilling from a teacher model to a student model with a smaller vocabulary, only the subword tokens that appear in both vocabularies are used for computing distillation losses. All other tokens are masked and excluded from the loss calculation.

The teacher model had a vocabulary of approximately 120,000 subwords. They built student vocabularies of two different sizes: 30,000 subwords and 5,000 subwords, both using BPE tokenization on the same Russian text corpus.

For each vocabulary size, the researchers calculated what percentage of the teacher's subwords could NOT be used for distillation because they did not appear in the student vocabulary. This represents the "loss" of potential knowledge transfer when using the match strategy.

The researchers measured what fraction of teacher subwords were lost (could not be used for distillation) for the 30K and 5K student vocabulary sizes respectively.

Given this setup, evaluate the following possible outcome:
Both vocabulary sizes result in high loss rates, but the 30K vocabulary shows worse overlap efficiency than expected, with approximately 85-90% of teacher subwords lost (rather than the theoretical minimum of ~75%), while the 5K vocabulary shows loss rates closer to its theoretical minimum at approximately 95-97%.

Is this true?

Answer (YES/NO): NO